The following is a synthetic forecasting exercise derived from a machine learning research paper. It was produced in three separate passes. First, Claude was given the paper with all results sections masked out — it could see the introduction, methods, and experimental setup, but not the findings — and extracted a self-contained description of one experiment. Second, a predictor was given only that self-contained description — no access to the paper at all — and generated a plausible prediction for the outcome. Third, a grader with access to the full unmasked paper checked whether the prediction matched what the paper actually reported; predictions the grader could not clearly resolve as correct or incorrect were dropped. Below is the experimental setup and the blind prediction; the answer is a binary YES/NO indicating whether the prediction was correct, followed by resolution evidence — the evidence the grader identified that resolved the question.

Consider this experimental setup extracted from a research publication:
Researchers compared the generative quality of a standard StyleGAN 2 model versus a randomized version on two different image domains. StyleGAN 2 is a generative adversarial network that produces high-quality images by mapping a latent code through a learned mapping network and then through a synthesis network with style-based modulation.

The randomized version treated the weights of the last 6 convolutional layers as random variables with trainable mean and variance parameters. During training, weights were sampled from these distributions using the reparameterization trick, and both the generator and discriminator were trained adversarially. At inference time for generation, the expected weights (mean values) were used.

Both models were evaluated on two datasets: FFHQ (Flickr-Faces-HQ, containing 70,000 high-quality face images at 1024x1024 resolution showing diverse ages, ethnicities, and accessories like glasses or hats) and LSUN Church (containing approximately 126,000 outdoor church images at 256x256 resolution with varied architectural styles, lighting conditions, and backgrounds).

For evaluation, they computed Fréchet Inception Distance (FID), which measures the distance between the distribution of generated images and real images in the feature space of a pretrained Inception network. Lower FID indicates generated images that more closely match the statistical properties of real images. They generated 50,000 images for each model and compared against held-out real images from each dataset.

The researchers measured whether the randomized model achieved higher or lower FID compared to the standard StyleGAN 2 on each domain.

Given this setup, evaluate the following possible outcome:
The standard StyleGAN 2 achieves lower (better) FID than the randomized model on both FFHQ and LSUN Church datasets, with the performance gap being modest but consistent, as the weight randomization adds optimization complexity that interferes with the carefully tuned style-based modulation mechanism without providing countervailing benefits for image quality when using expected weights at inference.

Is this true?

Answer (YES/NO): NO